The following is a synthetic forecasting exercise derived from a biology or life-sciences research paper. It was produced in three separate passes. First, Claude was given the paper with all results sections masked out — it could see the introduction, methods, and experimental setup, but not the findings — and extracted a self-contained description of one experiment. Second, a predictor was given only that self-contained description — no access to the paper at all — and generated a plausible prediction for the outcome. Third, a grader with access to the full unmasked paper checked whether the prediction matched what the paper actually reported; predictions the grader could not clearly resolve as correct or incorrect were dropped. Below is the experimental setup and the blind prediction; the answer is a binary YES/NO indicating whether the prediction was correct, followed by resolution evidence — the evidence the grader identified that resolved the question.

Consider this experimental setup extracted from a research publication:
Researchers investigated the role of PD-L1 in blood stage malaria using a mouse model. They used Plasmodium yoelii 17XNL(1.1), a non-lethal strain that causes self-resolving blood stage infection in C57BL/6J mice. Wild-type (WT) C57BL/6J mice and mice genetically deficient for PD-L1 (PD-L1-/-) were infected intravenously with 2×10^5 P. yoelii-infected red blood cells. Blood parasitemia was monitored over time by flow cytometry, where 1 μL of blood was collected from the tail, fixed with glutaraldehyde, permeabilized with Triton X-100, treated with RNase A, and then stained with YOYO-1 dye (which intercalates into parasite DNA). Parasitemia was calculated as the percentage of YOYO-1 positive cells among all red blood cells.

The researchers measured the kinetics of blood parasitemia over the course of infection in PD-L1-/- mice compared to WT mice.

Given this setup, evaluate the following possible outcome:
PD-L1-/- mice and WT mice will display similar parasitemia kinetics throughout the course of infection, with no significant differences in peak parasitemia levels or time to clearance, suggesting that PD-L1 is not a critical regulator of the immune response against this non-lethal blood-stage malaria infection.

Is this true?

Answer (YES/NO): YES